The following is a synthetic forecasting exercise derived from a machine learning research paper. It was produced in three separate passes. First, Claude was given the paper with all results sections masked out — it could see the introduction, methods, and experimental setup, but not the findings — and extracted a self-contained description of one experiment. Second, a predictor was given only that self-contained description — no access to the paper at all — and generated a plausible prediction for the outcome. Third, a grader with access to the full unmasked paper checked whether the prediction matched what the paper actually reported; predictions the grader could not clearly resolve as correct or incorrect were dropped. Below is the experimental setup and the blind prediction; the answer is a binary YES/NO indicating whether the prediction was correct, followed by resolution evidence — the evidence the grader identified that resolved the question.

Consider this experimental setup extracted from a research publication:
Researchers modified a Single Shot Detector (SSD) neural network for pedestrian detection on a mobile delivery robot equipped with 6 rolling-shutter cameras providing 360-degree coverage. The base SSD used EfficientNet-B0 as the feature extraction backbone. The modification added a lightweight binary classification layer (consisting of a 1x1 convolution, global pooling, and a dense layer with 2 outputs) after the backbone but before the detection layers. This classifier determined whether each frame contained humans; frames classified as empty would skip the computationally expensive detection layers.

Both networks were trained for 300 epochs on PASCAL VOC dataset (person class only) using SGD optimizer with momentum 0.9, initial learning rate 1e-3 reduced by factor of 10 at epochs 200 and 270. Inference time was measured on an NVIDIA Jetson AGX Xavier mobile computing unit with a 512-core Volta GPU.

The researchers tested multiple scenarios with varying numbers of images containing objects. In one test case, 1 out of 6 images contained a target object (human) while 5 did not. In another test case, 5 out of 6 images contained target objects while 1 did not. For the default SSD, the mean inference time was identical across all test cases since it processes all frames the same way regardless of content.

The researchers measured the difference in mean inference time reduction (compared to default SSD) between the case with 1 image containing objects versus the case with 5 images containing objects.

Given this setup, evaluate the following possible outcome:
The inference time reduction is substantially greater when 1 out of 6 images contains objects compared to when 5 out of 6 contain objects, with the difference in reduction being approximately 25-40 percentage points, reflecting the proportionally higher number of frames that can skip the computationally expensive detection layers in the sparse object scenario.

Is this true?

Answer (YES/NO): NO